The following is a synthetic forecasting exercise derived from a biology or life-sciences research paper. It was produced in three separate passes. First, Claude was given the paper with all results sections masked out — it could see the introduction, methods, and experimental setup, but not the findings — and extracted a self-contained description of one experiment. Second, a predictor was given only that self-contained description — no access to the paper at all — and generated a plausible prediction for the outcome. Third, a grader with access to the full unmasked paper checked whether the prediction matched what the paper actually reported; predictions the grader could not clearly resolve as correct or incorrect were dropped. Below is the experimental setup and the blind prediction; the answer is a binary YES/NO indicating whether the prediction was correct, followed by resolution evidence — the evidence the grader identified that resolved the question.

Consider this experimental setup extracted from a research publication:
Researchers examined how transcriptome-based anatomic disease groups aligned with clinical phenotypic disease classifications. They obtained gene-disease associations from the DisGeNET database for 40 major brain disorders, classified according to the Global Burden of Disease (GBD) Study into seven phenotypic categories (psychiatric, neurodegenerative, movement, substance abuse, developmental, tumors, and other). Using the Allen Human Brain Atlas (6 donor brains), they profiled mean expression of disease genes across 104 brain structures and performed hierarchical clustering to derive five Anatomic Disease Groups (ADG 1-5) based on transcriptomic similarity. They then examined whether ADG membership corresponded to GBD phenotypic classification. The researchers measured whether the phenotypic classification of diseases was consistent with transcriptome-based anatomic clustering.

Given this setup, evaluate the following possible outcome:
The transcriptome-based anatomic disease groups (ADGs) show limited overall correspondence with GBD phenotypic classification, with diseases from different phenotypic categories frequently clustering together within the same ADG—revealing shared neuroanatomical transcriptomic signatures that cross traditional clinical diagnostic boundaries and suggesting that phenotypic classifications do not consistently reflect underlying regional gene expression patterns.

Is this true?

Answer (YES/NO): YES